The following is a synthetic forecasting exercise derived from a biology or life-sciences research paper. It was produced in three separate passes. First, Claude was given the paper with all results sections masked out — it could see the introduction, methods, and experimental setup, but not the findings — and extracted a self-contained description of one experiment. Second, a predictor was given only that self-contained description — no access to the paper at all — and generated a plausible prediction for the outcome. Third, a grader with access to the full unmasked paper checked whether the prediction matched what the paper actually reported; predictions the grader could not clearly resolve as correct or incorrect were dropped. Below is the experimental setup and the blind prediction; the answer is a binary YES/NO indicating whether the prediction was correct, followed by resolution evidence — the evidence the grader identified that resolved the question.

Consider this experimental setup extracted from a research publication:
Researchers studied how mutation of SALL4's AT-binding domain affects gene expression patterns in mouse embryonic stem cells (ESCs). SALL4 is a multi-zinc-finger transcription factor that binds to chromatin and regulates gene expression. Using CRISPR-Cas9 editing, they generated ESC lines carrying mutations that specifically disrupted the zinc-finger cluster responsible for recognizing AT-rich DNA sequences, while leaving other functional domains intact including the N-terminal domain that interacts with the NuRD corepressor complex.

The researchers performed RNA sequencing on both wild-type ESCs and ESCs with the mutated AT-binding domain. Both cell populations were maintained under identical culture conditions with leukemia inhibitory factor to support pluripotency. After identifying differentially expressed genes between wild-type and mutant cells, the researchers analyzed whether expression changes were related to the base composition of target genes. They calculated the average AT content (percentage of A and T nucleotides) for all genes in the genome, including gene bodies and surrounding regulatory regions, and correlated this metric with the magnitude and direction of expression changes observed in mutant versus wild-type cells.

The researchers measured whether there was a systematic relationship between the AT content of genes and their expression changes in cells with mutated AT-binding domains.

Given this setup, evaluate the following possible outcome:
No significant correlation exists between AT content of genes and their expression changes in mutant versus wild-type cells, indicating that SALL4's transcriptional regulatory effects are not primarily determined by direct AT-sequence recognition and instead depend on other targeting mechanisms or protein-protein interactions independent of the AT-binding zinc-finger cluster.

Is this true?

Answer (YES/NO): NO